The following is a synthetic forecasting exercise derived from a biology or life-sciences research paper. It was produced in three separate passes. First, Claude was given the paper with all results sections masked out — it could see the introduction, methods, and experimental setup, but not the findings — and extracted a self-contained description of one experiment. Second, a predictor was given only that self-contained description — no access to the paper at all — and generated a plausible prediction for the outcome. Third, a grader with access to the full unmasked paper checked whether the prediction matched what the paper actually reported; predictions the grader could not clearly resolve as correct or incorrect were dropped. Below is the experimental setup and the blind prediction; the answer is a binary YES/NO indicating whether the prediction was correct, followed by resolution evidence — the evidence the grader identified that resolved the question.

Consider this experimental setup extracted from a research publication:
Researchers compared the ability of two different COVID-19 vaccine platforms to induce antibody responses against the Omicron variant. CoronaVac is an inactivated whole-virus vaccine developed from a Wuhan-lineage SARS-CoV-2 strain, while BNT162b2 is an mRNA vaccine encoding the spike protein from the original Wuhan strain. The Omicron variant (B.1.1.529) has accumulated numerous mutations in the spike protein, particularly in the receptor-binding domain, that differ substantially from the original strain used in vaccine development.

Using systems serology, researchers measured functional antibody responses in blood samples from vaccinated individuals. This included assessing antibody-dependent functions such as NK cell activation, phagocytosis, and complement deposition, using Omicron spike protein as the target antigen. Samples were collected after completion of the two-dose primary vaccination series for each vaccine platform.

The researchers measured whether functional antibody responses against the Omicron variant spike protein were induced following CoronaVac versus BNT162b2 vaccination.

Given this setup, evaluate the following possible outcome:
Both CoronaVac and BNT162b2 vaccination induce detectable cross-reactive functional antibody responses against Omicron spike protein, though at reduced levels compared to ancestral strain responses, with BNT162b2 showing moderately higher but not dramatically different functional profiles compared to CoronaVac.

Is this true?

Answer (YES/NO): NO